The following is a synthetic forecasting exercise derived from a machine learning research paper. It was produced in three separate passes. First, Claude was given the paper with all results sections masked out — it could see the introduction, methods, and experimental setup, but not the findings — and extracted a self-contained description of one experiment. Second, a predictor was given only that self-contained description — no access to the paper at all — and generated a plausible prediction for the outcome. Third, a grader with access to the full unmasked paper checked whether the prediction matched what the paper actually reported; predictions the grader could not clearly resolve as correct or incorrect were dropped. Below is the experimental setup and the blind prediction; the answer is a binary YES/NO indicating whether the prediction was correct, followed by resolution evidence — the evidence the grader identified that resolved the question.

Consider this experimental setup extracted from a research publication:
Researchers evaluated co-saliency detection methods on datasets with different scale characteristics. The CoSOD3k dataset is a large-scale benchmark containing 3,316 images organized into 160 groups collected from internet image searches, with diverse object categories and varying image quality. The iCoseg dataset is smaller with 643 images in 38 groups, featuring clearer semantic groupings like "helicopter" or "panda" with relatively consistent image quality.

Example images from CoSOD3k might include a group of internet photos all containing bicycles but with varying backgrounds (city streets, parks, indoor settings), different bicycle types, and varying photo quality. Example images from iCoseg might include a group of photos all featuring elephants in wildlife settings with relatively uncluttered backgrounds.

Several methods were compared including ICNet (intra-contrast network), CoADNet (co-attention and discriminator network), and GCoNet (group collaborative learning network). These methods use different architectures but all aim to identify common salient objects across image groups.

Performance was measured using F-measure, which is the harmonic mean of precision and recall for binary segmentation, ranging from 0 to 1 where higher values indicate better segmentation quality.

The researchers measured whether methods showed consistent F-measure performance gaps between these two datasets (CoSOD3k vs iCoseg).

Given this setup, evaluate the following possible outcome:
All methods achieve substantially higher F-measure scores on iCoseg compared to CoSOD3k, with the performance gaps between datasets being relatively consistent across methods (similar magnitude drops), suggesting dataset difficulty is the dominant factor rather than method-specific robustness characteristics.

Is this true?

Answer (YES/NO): NO